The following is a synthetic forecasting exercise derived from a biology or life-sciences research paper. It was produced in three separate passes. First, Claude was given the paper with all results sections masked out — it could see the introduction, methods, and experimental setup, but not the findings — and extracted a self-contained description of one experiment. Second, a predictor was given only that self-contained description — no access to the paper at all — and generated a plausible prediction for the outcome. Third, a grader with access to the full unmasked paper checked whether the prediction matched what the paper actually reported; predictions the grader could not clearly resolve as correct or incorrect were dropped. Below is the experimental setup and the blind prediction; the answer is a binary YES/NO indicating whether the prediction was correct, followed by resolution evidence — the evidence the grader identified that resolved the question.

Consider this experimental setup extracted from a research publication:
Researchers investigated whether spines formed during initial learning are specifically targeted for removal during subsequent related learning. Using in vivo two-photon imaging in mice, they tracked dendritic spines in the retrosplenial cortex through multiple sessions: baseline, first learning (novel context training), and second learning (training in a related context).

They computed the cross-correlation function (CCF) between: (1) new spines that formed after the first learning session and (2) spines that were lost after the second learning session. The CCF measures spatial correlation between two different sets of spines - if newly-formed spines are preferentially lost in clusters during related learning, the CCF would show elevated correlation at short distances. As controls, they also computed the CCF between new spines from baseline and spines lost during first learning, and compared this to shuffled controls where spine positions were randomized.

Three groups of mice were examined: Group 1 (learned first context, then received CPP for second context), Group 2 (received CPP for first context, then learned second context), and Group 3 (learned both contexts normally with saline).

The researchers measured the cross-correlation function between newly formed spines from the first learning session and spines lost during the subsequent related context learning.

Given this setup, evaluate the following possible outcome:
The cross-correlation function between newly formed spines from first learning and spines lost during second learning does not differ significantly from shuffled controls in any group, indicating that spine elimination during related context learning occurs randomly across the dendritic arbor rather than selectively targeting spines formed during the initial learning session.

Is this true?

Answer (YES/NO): NO